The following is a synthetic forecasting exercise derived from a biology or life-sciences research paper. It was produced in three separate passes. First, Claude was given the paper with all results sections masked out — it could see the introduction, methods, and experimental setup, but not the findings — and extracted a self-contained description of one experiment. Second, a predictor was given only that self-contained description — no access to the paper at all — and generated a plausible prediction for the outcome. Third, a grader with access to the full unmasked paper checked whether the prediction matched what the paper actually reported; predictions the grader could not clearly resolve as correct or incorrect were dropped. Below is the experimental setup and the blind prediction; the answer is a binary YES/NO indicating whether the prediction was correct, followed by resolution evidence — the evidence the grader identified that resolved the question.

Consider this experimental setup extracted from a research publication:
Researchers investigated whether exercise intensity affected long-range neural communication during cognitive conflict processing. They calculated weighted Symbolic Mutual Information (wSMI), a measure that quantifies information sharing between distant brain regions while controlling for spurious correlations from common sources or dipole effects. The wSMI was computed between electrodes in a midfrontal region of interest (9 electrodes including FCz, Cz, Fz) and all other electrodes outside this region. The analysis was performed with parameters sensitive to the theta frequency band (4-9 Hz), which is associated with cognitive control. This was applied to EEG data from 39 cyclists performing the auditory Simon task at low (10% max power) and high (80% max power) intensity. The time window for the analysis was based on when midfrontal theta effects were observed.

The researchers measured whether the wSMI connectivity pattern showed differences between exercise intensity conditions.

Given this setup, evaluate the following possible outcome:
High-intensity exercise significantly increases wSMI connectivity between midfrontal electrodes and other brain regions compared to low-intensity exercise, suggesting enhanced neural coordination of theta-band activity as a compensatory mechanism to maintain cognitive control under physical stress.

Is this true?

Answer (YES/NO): NO